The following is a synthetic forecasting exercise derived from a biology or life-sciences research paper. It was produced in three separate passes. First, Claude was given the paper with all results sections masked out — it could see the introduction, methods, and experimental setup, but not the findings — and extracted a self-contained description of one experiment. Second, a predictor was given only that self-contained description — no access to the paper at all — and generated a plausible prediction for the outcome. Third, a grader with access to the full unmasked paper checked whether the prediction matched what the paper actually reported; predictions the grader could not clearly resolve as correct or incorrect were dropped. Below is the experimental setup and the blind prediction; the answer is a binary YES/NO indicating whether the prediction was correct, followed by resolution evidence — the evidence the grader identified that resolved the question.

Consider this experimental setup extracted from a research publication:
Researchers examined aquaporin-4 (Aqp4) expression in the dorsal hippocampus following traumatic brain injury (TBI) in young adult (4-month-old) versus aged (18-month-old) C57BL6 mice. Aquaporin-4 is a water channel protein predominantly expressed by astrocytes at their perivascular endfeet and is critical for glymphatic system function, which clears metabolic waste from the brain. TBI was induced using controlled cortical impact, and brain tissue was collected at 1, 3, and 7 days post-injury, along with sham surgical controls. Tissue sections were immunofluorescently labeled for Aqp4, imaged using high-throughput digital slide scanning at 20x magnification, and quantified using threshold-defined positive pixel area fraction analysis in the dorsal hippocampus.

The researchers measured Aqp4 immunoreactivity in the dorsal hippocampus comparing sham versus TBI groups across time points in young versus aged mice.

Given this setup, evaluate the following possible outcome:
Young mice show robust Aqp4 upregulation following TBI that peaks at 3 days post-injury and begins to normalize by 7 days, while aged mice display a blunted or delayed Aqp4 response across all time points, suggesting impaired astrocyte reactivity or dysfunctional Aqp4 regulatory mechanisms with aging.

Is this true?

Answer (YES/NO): NO